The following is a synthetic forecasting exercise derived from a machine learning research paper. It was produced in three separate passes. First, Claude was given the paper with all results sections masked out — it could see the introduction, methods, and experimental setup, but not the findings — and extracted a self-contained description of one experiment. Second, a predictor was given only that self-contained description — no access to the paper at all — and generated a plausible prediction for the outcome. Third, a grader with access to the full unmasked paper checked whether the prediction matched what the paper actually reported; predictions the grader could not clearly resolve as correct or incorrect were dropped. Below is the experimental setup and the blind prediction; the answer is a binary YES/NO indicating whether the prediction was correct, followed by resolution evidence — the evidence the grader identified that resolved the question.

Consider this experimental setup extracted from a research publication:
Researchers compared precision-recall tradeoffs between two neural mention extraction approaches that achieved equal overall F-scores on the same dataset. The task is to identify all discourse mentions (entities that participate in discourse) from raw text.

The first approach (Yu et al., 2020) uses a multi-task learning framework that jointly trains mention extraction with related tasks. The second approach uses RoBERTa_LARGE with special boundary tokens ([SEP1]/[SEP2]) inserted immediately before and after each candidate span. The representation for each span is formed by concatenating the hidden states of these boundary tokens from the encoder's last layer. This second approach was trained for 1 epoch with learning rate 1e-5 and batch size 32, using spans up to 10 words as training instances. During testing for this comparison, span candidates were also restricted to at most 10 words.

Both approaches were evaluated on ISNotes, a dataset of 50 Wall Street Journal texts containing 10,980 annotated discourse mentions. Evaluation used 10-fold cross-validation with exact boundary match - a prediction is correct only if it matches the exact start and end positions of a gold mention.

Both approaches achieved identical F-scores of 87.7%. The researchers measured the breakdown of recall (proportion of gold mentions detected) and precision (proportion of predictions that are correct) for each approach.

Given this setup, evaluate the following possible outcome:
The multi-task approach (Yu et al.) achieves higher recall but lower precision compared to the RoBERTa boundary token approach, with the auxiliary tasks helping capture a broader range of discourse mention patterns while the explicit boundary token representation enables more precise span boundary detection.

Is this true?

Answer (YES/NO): YES